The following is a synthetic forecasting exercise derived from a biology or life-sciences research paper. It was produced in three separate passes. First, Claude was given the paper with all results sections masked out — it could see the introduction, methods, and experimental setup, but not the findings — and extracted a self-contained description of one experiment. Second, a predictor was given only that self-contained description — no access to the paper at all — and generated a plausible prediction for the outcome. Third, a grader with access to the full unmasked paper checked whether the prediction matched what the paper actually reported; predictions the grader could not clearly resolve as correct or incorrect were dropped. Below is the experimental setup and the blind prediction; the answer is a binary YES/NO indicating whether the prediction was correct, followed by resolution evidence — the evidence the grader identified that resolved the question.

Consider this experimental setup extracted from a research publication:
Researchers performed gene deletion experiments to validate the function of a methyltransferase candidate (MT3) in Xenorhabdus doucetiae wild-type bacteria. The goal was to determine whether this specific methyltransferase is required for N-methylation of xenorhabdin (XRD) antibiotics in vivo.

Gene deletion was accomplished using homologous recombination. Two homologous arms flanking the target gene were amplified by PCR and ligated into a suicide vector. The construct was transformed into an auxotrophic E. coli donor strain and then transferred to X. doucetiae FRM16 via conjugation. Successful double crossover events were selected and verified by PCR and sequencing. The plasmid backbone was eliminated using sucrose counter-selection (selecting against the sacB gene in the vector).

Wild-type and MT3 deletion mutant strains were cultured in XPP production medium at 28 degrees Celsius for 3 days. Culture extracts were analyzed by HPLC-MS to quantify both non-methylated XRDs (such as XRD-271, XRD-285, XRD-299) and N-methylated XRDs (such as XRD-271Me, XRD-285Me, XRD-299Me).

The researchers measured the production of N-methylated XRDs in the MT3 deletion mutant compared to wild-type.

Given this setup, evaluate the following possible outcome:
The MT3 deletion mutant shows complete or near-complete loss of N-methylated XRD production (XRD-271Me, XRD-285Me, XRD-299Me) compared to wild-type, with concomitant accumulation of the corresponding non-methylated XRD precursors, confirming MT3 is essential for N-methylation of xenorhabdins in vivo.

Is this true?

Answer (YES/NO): YES